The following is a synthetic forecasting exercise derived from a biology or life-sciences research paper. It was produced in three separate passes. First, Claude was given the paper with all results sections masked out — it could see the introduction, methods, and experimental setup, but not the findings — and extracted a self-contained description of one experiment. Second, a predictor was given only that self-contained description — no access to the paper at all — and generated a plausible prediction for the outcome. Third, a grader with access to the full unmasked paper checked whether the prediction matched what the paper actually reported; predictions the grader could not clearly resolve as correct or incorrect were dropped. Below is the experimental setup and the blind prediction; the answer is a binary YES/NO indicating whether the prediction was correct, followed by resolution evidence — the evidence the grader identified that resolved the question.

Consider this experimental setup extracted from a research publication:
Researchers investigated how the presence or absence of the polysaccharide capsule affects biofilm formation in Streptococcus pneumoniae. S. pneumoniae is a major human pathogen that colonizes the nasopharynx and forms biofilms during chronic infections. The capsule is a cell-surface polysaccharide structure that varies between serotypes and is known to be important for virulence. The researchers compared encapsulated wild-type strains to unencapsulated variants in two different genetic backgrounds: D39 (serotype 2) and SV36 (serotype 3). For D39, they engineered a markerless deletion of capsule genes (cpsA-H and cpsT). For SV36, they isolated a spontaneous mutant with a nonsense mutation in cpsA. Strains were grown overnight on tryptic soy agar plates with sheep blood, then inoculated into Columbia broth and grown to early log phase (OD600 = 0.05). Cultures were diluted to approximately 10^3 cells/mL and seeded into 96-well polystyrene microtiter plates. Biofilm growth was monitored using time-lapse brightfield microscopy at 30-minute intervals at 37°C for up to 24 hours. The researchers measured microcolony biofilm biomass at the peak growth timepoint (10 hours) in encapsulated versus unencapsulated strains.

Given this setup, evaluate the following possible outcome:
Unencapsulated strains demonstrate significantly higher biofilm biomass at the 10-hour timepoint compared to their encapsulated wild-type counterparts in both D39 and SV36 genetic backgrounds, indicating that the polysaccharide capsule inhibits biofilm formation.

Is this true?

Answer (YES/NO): YES